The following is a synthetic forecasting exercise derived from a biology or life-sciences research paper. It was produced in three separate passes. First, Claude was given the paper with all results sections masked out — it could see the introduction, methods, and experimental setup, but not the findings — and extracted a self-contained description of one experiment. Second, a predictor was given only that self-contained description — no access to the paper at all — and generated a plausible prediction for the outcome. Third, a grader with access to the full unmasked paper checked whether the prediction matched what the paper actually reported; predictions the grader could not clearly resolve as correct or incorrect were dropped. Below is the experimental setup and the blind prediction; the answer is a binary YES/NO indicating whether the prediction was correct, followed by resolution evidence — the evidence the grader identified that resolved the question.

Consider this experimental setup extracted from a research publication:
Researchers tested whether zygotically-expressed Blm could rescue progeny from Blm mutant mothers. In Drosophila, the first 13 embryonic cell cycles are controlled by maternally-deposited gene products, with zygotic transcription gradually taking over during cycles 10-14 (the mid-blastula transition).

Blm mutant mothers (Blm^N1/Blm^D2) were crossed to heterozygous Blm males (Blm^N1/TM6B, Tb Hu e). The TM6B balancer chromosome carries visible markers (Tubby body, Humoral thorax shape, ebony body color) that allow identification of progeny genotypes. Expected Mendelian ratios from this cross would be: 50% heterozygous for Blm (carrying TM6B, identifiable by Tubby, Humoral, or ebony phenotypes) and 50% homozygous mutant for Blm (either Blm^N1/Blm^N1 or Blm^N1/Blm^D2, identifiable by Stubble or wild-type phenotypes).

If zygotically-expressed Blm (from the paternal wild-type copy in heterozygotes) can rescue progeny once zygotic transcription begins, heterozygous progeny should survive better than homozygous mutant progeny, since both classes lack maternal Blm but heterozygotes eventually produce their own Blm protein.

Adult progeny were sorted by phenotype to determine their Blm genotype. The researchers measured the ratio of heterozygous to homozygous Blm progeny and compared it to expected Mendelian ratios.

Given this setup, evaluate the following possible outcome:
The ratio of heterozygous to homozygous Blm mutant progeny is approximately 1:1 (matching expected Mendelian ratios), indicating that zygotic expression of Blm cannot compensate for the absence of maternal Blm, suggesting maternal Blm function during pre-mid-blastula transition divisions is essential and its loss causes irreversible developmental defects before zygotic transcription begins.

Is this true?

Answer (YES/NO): YES